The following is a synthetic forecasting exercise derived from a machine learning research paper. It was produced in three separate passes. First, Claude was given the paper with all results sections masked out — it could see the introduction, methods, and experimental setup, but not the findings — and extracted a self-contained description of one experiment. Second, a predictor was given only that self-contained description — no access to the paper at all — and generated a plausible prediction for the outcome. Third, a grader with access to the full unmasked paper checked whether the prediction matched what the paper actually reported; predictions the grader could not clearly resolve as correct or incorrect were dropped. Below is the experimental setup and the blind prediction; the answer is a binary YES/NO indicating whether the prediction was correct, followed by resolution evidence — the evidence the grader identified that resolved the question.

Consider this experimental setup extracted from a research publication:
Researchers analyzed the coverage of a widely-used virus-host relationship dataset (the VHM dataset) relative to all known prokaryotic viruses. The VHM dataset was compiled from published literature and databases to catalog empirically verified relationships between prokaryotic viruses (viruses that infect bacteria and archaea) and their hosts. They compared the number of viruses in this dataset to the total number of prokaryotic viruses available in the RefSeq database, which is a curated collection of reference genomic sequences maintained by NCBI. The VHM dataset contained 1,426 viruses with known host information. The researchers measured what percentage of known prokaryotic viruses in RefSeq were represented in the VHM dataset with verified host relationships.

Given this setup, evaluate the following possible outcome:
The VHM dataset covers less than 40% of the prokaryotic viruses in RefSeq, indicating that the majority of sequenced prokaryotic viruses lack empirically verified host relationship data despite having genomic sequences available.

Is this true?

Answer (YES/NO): YES